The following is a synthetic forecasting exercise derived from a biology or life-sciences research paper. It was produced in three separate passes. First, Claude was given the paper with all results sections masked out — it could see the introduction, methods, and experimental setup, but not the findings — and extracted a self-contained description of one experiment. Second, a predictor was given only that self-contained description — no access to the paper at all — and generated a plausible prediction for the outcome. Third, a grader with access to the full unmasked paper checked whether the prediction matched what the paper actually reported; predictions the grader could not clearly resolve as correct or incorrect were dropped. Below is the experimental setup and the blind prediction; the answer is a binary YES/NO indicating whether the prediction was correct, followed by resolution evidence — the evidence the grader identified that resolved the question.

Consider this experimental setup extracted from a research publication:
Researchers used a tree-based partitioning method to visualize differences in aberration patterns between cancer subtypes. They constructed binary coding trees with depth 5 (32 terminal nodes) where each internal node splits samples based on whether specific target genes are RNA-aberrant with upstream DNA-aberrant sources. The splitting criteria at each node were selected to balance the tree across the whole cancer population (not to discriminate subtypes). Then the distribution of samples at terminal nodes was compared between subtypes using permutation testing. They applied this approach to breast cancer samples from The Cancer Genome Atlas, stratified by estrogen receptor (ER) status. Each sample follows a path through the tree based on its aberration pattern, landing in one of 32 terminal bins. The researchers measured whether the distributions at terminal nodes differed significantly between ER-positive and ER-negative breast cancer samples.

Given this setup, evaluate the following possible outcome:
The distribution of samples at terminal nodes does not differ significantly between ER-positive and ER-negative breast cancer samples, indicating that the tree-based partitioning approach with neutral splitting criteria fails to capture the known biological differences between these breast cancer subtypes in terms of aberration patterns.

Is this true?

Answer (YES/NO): NO